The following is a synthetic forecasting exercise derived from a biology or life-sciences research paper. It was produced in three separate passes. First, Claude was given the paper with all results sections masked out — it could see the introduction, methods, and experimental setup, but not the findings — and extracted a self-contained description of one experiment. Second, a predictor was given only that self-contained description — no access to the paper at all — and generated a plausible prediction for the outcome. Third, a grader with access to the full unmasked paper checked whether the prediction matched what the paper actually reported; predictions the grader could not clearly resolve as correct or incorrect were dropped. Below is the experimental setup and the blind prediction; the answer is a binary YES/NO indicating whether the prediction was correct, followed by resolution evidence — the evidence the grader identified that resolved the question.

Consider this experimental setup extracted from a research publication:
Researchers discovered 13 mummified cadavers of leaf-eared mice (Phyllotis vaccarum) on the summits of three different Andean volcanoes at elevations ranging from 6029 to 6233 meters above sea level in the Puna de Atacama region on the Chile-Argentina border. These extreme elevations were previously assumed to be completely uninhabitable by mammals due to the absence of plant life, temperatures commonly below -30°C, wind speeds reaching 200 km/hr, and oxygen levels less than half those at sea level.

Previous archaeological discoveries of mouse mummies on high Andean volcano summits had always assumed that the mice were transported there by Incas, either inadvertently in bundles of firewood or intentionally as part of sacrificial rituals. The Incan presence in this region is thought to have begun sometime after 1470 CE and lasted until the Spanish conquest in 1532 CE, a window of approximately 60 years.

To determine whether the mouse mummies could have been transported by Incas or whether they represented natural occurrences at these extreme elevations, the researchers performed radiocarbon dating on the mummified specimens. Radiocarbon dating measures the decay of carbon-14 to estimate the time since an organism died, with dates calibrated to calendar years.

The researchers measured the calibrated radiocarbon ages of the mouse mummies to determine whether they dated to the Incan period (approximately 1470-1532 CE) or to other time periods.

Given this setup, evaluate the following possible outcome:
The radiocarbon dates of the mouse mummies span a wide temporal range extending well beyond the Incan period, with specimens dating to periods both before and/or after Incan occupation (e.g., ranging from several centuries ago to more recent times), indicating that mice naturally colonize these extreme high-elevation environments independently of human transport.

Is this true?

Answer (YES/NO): YES